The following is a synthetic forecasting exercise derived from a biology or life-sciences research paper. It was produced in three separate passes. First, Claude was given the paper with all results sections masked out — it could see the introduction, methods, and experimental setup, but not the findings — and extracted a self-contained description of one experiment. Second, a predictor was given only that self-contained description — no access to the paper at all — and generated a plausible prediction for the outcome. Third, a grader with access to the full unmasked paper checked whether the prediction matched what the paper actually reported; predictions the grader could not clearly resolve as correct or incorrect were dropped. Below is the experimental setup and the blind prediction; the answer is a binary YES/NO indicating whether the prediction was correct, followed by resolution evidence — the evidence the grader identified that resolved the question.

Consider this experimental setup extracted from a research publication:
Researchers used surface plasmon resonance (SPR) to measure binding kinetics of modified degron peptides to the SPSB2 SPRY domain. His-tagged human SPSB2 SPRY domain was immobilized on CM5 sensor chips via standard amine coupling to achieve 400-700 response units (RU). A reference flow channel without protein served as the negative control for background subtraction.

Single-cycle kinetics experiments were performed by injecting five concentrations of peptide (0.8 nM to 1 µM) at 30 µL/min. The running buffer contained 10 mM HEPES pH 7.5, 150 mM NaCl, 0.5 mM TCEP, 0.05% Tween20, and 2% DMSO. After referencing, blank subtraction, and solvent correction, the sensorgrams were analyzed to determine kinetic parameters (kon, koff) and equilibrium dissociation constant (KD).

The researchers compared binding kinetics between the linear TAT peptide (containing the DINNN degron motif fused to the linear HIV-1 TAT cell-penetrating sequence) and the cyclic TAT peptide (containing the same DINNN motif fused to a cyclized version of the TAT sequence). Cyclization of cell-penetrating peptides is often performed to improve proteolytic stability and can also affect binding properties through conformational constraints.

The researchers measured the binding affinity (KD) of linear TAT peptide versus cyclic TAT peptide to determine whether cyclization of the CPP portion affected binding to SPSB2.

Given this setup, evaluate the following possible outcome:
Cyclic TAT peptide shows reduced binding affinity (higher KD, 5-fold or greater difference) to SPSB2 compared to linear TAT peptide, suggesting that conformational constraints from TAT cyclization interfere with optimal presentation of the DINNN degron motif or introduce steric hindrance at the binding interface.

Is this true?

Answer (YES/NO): NO